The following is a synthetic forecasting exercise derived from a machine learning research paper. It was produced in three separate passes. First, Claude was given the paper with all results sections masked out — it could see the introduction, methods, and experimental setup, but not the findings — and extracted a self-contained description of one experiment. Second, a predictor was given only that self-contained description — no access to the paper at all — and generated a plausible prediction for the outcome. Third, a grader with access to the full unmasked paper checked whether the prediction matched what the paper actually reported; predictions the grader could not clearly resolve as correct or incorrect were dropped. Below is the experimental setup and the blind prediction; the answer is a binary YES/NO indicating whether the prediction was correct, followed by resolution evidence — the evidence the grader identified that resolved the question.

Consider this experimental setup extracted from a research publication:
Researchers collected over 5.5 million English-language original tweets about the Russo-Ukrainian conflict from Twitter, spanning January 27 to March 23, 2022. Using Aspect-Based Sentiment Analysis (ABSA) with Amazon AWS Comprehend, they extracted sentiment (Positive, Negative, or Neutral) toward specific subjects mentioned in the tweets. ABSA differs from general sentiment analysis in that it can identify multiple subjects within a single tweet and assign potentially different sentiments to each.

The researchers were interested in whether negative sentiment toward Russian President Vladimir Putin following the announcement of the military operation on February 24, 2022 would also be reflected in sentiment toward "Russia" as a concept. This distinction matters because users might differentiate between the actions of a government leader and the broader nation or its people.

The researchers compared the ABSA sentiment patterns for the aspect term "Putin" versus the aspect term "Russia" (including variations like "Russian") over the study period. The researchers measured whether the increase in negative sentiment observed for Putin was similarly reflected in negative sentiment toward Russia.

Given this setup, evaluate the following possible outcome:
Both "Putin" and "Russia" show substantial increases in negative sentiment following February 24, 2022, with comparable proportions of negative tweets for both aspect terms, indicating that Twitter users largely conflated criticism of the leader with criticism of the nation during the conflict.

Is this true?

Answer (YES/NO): NO